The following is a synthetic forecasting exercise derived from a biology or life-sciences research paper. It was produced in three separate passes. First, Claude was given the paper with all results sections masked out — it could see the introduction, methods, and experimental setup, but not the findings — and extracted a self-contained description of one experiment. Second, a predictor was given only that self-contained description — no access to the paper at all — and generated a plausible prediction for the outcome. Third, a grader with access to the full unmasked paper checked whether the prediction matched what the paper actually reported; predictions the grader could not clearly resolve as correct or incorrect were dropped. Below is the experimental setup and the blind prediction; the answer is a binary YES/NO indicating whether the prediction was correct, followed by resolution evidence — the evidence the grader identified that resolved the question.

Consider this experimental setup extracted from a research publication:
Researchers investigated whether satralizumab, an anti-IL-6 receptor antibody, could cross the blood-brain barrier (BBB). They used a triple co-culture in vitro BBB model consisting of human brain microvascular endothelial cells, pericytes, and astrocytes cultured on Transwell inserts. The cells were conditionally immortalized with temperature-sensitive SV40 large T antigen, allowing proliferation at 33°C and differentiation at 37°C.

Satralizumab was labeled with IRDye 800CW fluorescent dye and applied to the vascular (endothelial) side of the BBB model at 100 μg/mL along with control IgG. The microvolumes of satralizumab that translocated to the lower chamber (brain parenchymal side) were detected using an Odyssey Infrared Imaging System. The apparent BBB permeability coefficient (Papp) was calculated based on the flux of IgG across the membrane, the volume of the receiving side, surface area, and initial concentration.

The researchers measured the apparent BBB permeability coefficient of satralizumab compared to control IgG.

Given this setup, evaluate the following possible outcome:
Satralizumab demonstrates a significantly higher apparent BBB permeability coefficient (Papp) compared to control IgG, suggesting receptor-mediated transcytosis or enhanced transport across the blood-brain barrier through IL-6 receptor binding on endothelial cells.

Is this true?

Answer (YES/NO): YES